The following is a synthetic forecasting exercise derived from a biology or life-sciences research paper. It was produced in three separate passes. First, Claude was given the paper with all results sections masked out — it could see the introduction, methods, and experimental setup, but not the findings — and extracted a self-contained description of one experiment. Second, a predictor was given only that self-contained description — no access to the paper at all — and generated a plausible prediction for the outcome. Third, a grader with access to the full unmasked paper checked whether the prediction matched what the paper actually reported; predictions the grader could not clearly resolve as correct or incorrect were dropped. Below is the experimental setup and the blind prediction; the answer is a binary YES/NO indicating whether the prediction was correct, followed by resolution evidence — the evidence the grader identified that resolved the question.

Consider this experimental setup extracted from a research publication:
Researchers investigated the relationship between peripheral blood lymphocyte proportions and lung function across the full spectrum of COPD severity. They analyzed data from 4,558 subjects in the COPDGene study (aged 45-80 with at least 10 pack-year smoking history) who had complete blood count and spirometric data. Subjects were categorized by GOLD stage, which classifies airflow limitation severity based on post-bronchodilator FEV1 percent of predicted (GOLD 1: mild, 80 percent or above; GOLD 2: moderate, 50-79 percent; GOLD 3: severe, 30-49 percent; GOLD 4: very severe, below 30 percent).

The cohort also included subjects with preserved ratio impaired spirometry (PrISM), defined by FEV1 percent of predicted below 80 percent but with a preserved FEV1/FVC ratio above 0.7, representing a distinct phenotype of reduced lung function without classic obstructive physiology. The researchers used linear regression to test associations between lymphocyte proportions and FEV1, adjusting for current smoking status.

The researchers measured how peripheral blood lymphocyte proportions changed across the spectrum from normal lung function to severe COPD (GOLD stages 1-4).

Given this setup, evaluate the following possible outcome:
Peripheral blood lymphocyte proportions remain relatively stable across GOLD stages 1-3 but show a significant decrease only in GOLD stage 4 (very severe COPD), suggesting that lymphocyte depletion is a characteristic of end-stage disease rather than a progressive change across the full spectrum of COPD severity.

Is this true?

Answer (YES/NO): NO